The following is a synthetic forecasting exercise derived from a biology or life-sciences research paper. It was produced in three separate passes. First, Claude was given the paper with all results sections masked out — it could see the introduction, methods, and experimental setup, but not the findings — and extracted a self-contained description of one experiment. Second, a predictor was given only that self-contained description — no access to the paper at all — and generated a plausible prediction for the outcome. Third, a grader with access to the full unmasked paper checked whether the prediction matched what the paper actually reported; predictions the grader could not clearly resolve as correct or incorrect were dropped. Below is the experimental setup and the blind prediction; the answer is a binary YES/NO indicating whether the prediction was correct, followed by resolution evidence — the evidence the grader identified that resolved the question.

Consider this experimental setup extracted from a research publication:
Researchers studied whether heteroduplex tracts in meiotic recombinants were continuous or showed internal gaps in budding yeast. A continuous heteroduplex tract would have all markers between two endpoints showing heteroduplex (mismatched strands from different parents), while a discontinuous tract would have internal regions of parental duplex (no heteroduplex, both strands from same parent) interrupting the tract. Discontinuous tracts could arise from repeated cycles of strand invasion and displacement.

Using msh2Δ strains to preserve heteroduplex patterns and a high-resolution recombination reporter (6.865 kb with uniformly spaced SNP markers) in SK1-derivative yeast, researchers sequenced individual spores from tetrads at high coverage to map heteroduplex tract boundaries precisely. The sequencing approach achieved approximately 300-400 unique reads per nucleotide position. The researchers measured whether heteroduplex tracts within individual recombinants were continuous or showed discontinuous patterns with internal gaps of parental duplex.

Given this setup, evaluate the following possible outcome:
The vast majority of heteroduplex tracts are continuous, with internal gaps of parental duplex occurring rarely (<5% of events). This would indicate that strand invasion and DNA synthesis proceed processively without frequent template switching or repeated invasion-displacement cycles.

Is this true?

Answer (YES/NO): NO